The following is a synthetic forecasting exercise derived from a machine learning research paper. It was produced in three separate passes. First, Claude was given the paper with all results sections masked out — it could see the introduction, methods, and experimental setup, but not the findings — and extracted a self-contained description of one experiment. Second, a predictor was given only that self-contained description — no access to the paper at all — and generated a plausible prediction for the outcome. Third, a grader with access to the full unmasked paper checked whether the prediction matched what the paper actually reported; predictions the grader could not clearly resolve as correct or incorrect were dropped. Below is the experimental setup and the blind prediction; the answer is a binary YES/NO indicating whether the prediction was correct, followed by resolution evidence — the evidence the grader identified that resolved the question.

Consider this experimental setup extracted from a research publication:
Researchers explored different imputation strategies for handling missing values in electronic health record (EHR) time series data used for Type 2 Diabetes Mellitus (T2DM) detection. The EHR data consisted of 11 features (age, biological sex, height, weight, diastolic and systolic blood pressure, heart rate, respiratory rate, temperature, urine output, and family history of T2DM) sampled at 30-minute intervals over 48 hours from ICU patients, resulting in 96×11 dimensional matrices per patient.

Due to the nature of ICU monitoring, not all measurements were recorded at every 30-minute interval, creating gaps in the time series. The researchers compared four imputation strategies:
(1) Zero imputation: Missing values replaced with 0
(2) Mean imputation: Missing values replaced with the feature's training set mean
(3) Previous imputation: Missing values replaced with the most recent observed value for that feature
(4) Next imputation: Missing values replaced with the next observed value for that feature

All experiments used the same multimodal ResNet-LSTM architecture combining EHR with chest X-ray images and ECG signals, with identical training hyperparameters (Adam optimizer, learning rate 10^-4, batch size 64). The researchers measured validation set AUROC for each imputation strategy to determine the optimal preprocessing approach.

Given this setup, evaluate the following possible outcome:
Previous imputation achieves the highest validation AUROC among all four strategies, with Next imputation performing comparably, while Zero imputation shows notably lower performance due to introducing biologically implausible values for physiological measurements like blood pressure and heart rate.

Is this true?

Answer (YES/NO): NO